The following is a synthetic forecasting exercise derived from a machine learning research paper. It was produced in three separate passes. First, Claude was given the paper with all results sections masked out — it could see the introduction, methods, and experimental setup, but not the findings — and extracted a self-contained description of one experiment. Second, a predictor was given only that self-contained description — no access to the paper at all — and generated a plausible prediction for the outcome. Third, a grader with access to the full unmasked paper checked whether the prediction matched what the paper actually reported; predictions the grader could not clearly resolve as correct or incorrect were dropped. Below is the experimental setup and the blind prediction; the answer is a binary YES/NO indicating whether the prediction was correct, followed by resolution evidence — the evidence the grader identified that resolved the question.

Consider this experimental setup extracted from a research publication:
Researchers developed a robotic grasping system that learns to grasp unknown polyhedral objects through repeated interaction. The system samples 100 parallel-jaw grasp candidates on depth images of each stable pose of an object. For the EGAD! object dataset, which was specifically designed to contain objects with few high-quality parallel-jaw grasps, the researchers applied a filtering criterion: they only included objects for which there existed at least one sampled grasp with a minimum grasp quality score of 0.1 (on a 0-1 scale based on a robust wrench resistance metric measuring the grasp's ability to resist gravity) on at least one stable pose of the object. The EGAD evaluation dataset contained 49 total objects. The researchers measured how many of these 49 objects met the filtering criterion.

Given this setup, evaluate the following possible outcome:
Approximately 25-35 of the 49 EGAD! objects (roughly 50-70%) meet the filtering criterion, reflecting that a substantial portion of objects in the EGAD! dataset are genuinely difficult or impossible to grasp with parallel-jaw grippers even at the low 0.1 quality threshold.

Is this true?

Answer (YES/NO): NO